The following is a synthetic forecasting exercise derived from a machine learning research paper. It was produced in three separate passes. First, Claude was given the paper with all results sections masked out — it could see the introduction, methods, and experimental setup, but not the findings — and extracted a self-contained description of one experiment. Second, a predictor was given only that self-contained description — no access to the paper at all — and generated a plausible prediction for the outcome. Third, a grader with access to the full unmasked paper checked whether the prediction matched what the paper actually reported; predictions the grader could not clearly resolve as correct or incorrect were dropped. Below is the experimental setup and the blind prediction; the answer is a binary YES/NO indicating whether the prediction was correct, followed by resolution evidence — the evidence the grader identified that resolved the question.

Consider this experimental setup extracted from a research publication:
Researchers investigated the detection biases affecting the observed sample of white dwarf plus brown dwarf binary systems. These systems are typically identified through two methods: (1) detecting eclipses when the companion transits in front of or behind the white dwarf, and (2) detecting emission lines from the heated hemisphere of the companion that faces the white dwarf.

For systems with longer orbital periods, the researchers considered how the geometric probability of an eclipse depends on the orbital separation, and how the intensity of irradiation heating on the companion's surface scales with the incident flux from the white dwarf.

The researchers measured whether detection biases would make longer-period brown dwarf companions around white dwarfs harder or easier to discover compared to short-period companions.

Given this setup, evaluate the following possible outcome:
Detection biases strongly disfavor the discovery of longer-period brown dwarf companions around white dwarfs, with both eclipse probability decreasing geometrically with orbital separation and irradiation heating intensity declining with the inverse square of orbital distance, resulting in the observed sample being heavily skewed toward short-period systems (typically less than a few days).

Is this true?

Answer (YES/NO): YES